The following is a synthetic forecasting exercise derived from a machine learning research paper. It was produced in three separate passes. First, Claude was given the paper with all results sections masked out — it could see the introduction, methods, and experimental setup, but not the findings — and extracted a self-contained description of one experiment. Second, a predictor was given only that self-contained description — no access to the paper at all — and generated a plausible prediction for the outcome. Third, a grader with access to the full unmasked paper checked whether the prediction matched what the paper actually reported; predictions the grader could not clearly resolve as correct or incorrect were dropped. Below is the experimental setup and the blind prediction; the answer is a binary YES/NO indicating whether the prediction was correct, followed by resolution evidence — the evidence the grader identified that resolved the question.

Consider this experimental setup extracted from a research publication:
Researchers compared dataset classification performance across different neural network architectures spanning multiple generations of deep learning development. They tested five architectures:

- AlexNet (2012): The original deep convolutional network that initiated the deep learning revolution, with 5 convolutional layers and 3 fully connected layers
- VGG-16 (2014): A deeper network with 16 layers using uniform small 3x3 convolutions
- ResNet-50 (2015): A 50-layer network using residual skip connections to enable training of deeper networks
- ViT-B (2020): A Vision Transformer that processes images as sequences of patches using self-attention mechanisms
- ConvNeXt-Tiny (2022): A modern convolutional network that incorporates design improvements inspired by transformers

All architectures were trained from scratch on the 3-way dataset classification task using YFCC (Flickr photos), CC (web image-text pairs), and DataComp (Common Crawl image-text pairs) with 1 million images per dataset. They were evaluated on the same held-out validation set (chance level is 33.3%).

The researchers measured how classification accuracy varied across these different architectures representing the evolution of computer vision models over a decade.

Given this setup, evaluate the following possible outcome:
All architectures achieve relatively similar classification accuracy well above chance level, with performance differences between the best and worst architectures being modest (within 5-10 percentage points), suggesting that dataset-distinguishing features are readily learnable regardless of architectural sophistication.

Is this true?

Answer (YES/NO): YES